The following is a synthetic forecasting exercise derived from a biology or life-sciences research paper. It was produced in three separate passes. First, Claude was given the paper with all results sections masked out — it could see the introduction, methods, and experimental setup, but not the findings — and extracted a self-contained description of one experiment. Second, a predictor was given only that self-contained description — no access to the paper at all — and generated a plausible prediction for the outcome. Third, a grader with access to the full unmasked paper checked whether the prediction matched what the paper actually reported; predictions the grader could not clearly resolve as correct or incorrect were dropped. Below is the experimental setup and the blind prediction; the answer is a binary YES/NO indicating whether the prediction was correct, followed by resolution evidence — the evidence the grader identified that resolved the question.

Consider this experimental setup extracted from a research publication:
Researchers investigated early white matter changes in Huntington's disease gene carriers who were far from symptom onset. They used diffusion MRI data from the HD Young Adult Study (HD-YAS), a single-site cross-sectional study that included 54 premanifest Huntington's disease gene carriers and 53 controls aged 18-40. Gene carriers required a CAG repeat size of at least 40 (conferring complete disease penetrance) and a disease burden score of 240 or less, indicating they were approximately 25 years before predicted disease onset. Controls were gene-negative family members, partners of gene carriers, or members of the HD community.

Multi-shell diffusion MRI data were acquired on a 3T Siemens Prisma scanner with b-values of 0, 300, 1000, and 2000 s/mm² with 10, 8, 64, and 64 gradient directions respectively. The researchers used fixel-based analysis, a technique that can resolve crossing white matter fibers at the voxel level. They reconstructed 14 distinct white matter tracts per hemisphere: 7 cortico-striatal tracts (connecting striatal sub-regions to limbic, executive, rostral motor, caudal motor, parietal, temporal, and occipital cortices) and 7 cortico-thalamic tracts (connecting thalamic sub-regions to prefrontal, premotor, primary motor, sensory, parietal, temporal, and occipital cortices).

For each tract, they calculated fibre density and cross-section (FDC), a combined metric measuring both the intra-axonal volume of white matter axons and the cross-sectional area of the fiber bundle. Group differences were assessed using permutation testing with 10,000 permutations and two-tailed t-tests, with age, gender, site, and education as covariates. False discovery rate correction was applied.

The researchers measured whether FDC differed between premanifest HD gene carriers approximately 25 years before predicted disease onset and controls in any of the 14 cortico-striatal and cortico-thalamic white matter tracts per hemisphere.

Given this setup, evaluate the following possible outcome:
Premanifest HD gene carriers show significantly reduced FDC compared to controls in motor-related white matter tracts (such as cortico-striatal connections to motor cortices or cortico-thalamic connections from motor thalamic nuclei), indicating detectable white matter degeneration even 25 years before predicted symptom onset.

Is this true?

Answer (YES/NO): NO